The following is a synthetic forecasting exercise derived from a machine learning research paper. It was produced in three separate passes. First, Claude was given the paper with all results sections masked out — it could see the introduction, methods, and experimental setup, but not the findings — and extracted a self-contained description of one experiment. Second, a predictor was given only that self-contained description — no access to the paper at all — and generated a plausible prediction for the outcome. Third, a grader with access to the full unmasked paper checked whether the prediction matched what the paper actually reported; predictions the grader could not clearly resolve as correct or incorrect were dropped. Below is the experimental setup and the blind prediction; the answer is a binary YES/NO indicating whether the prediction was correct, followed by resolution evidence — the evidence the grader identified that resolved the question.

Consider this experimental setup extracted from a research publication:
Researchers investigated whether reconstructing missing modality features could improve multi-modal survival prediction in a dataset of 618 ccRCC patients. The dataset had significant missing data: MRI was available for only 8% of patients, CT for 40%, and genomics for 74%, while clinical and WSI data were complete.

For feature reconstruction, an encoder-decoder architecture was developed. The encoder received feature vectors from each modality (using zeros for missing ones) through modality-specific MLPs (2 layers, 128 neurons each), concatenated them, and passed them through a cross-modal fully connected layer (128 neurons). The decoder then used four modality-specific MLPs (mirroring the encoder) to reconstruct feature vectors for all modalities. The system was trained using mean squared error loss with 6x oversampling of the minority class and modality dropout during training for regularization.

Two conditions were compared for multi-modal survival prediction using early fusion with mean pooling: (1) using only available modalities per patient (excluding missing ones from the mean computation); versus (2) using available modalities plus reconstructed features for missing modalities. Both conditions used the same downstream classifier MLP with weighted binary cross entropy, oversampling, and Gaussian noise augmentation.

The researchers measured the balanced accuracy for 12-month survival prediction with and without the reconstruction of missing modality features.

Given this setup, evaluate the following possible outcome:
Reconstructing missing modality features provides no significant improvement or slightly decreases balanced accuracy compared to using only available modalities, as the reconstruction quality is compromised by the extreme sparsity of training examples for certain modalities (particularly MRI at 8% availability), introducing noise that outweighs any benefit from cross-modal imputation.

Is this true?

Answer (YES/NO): NO